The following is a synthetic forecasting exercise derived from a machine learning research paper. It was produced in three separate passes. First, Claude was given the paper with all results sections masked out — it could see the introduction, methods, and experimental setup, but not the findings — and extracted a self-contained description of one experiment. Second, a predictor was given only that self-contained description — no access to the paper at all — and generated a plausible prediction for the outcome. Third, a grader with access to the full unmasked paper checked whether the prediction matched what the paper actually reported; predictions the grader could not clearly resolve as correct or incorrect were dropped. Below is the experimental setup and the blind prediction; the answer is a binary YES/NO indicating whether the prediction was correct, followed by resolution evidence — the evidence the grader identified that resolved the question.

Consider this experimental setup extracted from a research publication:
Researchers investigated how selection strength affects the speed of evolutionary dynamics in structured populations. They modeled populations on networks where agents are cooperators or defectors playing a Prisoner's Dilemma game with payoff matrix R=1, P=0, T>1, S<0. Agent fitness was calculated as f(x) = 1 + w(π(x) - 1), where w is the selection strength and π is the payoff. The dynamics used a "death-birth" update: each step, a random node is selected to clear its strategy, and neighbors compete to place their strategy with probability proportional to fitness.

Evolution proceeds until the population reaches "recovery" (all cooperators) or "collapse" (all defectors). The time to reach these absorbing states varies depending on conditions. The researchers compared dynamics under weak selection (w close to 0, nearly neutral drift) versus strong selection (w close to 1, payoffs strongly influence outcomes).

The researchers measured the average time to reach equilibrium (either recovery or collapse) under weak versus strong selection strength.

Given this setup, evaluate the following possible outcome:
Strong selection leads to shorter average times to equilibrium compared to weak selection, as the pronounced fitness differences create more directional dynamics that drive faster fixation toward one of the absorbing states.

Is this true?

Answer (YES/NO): YES